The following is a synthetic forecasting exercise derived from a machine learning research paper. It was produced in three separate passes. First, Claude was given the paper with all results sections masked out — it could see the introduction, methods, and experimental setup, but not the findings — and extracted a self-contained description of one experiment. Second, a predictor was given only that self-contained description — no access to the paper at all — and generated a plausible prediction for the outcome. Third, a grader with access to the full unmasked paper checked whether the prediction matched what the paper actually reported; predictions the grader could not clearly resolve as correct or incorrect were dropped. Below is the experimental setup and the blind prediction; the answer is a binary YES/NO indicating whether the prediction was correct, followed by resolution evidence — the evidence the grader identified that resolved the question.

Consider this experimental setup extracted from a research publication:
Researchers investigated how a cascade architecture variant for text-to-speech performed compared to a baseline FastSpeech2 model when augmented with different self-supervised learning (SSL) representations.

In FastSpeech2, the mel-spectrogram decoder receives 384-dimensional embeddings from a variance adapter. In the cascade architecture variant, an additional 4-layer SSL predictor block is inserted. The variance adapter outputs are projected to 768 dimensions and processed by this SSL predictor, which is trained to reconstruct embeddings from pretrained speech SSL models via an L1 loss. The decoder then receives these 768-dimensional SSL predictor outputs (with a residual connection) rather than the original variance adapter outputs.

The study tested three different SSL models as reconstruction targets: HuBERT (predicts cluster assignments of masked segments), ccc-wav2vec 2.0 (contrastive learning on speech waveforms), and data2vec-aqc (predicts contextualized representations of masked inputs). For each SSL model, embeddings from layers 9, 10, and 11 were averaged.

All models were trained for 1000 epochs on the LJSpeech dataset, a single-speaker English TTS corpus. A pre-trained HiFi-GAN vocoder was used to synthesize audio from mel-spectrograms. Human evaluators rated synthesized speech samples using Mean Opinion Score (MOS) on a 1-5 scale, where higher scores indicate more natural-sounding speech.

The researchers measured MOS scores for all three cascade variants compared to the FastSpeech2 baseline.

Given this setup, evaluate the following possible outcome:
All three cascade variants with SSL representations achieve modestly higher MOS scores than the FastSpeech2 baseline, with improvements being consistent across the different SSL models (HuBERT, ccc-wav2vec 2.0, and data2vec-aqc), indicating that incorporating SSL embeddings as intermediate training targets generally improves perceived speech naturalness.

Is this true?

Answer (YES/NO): NO